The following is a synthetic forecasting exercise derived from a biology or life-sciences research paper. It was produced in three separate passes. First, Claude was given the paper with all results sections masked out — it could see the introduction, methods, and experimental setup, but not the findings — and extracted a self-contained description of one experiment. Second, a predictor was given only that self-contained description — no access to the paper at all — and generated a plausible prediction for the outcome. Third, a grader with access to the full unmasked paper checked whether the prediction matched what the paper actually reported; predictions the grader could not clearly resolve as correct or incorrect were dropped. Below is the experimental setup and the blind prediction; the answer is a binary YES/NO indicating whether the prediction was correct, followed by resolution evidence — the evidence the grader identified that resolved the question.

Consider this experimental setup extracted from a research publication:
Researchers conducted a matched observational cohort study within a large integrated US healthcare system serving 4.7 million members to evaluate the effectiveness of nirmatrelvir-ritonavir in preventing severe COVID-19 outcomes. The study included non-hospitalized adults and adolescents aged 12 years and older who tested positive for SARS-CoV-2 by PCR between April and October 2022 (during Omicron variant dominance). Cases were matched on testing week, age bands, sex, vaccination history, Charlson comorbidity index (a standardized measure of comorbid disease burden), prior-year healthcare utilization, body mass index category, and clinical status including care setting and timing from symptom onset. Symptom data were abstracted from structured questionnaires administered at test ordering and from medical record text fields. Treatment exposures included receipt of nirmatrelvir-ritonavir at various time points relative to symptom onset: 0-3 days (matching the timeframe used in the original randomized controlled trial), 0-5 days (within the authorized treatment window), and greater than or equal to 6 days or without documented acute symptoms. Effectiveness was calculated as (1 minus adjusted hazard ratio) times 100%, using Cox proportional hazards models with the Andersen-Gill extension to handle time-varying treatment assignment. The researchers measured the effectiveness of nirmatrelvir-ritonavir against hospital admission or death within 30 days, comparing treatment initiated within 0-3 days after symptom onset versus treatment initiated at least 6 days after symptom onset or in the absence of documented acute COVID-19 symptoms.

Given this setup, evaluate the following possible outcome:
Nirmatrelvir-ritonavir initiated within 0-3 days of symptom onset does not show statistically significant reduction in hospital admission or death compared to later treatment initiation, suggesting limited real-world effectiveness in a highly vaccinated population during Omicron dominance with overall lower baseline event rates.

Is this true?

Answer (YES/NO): NO